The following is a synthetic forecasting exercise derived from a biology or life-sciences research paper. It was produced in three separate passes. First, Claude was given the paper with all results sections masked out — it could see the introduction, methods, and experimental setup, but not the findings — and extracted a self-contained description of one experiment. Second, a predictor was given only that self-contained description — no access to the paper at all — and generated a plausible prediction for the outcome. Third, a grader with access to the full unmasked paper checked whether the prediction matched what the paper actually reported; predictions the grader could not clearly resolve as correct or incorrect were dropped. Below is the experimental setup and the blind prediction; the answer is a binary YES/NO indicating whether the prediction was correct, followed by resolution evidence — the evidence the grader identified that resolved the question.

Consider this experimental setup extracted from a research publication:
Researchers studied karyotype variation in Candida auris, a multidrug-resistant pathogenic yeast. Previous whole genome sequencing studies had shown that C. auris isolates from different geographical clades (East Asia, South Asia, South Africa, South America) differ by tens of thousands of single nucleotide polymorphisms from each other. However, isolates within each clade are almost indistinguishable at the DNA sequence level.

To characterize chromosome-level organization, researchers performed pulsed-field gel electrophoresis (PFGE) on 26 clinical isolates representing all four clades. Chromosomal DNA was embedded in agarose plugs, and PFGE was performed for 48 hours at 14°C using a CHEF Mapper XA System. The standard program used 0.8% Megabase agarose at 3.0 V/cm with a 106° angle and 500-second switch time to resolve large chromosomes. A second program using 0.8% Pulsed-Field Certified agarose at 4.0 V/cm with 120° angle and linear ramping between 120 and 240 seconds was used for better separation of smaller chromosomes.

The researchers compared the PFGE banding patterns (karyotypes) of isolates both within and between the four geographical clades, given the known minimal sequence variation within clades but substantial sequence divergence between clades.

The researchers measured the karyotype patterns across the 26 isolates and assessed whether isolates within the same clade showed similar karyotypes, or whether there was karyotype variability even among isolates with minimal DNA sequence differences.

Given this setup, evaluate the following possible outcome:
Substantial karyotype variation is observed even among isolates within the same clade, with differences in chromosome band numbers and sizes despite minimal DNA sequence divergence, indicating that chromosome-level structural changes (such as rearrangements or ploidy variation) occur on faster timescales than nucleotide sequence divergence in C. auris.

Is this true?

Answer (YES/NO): YES